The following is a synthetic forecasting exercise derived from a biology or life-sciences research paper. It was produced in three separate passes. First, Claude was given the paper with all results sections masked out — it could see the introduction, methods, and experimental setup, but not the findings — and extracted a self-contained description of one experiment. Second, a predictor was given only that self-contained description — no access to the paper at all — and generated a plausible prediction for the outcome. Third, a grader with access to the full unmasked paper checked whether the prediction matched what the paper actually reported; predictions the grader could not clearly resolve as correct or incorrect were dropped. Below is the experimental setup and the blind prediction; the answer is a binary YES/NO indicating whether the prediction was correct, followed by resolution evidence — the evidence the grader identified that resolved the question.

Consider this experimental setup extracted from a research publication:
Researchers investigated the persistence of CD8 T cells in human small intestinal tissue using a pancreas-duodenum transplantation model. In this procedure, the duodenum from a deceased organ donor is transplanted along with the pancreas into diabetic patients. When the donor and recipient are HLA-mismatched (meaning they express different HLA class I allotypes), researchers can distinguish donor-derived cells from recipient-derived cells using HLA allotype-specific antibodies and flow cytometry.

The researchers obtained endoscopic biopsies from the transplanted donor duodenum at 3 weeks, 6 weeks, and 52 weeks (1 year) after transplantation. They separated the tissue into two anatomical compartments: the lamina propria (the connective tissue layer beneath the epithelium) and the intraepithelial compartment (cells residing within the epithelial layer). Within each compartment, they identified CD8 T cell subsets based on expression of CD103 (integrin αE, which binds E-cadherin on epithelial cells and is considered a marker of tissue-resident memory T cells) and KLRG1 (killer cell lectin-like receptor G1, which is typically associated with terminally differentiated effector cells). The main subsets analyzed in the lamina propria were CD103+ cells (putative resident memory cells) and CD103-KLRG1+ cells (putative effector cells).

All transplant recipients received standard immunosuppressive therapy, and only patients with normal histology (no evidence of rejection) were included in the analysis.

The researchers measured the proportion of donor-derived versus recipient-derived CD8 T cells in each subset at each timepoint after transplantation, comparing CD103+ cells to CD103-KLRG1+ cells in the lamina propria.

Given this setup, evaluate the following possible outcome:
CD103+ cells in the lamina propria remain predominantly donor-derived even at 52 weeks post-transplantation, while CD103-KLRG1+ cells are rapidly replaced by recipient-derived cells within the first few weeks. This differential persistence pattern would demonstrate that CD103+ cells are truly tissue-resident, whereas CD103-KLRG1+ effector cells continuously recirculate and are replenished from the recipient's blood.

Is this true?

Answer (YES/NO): YES